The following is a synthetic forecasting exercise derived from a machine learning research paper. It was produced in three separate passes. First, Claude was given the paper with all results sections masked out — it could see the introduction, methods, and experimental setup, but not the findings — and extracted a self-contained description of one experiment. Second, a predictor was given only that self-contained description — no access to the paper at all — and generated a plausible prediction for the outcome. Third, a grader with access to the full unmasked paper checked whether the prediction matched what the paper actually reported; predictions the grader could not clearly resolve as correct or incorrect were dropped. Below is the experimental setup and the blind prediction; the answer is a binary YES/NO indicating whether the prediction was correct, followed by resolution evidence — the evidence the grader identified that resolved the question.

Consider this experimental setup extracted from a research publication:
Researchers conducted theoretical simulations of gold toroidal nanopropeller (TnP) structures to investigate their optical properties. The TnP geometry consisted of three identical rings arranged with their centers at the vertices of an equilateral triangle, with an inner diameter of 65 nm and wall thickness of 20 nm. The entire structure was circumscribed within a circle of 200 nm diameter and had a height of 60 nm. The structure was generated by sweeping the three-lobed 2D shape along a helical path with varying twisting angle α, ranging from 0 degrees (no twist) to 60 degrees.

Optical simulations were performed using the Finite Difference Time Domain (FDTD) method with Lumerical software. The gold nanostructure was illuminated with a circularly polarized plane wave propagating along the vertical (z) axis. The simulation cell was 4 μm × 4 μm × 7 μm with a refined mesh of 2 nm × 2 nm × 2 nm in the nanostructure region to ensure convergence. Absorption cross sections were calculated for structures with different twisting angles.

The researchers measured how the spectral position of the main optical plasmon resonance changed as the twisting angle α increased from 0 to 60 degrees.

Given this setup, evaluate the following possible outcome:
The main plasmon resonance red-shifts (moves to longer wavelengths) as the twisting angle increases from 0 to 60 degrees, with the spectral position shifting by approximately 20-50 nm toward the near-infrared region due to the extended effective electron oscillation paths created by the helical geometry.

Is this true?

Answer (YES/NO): NO